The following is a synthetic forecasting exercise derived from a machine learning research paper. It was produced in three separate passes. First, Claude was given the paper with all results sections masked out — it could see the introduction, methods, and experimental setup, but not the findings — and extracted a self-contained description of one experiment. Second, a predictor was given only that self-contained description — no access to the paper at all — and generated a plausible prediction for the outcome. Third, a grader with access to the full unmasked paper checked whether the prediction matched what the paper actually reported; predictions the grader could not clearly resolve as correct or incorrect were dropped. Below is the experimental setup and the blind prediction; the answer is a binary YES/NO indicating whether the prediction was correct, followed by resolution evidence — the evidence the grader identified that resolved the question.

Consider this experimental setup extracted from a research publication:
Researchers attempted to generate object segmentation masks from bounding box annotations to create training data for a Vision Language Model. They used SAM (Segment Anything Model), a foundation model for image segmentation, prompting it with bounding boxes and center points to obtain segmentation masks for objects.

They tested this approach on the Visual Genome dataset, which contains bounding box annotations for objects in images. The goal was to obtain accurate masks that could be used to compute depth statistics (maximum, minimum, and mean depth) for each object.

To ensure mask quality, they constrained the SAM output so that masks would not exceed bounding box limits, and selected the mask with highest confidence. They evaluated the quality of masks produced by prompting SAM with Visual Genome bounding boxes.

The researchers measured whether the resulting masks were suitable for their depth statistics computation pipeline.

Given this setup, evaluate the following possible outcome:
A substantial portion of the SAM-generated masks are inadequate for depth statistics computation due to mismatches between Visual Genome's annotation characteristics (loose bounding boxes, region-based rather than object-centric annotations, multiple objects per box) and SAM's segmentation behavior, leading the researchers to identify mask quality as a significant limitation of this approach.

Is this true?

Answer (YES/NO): YES